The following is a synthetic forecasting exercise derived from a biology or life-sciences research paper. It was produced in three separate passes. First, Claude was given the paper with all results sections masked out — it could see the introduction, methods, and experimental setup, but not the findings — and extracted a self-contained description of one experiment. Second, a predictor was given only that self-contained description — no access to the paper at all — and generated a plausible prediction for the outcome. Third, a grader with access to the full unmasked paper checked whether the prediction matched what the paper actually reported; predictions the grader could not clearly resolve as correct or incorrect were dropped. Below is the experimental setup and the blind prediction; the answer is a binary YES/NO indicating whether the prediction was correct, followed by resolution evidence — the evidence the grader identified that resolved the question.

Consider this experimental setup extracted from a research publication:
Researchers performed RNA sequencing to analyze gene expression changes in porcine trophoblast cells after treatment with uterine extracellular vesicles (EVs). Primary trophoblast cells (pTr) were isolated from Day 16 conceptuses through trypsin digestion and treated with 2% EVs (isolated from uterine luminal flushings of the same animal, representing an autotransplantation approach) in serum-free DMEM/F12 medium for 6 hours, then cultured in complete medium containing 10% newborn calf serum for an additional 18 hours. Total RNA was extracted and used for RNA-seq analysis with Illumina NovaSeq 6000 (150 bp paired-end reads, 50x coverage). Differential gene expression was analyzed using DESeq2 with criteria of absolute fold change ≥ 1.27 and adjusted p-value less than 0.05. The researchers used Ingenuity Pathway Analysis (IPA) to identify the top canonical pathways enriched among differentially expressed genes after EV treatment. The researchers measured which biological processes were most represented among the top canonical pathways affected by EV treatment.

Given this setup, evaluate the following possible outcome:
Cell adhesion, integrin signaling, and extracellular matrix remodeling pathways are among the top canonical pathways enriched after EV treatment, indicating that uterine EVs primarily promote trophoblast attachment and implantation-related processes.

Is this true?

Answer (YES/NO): NO